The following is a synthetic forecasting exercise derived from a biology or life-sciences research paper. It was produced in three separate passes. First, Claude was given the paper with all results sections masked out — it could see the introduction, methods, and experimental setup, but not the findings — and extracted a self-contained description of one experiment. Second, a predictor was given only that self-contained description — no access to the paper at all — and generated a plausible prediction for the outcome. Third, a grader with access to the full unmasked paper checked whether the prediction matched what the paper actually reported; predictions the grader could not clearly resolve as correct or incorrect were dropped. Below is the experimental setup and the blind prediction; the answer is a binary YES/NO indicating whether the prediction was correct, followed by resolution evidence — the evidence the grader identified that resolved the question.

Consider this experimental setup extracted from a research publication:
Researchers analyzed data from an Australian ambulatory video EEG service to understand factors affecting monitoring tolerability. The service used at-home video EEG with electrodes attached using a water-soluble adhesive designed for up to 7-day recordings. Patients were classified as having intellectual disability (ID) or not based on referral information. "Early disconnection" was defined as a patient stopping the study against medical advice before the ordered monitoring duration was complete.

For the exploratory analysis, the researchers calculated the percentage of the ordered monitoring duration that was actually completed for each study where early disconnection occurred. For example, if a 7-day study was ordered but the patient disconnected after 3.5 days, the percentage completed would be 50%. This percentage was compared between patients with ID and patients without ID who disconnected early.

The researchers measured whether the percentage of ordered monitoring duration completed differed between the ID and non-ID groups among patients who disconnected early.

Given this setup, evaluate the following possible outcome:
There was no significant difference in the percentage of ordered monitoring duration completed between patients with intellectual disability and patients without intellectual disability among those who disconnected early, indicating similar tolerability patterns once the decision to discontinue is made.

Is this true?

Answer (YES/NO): YES